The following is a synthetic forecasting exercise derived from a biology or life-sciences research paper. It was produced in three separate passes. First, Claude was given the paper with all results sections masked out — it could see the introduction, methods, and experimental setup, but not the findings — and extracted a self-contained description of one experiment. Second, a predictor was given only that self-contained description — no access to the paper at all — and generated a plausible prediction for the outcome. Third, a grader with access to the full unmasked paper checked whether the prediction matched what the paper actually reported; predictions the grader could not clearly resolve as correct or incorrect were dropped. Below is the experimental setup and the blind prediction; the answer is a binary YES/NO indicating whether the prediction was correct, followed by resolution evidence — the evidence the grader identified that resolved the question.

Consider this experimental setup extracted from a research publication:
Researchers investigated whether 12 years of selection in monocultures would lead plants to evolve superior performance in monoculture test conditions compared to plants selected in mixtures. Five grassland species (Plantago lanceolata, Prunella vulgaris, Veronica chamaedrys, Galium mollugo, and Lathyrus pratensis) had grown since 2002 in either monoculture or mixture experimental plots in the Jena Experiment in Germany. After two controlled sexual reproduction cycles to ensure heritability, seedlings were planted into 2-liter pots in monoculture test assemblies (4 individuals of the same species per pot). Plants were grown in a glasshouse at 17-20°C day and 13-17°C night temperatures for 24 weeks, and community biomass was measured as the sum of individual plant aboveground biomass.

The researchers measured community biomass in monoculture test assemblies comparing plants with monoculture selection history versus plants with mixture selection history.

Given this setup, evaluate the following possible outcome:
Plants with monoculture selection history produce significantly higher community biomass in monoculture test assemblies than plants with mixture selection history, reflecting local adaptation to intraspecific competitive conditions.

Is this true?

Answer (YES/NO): NO